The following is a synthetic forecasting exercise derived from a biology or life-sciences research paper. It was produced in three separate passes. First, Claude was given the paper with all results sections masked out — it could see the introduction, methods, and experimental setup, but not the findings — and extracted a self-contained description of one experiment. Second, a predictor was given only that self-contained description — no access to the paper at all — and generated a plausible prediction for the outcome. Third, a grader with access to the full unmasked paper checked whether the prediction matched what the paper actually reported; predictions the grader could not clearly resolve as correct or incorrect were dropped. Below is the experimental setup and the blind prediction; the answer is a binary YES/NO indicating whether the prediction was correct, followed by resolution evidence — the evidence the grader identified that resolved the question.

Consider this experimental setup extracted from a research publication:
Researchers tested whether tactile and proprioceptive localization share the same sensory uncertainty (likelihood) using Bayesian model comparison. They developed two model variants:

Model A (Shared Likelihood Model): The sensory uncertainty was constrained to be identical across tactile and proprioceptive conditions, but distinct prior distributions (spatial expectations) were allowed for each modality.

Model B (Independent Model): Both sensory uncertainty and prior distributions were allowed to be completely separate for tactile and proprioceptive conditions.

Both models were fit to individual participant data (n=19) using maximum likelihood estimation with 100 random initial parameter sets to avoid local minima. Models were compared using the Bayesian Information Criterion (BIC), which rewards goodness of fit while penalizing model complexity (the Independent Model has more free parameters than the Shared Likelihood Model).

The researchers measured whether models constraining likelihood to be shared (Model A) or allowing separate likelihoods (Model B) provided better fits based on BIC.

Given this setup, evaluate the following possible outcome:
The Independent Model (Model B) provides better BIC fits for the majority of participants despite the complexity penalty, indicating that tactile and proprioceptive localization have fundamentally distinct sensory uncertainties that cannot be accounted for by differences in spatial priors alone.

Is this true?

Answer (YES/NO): YES